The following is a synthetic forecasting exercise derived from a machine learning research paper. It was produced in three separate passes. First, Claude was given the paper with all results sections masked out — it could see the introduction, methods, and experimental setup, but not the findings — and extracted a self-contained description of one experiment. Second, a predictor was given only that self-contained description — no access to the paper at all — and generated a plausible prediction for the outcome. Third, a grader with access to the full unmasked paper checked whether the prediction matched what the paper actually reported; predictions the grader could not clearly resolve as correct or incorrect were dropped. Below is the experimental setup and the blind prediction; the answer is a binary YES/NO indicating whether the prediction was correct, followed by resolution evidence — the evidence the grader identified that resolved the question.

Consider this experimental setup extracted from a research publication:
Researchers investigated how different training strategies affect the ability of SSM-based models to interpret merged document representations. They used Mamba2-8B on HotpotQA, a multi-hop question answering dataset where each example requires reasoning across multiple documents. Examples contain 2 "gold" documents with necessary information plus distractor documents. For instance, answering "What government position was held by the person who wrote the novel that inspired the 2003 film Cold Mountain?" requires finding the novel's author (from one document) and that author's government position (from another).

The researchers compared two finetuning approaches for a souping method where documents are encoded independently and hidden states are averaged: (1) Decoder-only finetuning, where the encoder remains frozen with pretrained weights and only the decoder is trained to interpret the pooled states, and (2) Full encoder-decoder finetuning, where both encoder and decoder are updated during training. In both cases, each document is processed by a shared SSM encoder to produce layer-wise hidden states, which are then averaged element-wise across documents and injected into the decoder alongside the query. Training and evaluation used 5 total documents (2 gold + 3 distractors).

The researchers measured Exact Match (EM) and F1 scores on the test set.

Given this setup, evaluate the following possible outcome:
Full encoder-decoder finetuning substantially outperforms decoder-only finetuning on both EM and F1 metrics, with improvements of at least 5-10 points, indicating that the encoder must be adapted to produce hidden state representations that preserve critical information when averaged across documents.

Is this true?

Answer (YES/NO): YES